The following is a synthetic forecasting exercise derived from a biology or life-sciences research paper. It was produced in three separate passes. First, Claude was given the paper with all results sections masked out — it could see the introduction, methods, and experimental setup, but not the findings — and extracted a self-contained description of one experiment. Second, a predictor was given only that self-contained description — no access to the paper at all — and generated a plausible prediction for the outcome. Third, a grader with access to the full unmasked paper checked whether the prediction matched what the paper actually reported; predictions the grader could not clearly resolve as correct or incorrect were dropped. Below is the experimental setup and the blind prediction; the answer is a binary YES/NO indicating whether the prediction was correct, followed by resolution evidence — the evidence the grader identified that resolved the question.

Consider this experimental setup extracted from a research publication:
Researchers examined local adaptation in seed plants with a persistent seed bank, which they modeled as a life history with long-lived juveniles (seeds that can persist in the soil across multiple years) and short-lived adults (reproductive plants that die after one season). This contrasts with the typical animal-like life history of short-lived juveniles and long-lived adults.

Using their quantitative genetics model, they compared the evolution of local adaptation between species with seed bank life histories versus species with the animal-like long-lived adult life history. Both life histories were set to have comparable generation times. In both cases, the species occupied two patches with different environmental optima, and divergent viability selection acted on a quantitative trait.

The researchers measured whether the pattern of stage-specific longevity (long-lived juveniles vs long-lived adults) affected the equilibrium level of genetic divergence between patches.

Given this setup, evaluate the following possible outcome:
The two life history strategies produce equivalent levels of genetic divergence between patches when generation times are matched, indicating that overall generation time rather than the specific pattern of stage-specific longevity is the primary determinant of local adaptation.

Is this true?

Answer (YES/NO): NO